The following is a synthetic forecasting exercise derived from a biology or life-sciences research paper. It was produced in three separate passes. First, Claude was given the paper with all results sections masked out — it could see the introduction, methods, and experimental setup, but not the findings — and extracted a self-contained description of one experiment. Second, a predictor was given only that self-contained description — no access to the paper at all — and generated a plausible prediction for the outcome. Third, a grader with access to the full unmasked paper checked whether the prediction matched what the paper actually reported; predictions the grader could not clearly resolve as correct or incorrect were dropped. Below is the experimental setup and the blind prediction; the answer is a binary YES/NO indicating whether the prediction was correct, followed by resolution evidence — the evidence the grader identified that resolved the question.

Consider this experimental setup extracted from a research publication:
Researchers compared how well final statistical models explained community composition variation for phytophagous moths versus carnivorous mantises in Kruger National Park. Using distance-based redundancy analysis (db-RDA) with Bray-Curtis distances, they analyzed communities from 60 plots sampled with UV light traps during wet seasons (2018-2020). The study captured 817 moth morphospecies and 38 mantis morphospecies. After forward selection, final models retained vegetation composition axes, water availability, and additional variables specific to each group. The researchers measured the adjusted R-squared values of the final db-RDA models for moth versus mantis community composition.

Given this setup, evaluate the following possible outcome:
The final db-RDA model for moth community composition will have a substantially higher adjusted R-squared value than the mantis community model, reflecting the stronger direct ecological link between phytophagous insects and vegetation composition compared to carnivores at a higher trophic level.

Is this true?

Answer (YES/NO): NO